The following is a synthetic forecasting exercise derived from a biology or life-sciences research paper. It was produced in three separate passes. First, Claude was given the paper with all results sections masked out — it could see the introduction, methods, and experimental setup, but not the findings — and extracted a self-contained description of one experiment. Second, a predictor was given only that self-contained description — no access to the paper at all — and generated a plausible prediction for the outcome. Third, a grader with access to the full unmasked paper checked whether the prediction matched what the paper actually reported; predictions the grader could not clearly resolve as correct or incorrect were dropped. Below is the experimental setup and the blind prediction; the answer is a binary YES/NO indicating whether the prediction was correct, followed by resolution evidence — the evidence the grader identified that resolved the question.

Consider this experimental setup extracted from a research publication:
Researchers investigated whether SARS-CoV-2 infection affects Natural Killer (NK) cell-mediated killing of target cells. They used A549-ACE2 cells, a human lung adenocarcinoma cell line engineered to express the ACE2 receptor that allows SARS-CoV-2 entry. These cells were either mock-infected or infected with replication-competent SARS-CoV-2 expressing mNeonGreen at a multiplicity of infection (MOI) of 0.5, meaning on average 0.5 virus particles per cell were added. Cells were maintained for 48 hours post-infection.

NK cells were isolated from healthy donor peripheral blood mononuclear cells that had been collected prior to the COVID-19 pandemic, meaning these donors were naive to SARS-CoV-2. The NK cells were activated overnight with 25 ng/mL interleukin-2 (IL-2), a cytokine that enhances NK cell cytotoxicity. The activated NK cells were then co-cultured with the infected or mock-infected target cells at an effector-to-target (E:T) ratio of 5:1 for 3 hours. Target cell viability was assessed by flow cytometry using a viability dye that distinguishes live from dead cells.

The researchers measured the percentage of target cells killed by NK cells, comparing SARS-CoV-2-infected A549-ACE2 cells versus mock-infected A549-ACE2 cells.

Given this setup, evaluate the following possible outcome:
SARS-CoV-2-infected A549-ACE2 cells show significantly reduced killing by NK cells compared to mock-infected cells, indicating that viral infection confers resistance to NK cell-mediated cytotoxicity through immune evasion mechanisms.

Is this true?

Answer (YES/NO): YES